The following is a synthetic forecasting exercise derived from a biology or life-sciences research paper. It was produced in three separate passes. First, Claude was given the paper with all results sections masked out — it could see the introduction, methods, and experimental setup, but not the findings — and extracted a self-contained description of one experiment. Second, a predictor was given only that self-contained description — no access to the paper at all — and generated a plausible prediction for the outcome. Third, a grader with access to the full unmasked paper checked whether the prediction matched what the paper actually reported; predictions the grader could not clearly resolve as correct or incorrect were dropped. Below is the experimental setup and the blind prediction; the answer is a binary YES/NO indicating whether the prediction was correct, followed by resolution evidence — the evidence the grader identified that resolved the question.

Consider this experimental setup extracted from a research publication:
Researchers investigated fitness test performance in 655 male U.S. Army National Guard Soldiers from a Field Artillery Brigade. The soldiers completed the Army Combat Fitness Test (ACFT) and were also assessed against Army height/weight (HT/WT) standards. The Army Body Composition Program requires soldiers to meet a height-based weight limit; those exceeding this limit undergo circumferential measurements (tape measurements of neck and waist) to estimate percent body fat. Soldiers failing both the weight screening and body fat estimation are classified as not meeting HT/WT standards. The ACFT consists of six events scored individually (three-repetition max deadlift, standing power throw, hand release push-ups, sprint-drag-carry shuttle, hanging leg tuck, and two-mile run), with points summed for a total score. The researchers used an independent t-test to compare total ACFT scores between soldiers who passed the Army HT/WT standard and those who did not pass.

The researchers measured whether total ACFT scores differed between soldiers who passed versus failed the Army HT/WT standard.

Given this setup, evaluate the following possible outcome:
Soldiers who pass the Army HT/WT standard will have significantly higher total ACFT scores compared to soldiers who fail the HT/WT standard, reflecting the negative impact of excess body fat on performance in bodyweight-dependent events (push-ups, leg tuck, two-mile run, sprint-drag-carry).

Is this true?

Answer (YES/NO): YES